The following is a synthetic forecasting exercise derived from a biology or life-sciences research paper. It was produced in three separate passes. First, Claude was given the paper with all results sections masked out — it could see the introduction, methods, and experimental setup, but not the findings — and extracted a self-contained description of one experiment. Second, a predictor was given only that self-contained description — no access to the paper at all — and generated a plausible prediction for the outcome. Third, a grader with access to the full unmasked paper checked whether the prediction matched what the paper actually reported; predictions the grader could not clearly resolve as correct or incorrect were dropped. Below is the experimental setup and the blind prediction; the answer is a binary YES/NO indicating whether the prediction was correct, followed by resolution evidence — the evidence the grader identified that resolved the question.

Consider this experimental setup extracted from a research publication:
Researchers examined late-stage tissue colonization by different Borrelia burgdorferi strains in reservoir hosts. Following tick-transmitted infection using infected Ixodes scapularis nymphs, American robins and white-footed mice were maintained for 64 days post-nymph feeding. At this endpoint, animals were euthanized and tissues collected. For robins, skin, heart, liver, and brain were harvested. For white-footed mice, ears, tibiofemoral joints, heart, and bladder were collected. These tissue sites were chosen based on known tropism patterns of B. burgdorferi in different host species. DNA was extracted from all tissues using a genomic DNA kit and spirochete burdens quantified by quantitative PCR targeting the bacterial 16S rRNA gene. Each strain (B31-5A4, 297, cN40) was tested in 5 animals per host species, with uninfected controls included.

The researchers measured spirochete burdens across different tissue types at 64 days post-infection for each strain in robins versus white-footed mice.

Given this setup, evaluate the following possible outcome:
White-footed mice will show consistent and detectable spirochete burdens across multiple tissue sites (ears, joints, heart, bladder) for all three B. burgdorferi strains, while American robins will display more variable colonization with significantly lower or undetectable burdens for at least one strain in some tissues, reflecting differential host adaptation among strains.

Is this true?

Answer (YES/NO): NO